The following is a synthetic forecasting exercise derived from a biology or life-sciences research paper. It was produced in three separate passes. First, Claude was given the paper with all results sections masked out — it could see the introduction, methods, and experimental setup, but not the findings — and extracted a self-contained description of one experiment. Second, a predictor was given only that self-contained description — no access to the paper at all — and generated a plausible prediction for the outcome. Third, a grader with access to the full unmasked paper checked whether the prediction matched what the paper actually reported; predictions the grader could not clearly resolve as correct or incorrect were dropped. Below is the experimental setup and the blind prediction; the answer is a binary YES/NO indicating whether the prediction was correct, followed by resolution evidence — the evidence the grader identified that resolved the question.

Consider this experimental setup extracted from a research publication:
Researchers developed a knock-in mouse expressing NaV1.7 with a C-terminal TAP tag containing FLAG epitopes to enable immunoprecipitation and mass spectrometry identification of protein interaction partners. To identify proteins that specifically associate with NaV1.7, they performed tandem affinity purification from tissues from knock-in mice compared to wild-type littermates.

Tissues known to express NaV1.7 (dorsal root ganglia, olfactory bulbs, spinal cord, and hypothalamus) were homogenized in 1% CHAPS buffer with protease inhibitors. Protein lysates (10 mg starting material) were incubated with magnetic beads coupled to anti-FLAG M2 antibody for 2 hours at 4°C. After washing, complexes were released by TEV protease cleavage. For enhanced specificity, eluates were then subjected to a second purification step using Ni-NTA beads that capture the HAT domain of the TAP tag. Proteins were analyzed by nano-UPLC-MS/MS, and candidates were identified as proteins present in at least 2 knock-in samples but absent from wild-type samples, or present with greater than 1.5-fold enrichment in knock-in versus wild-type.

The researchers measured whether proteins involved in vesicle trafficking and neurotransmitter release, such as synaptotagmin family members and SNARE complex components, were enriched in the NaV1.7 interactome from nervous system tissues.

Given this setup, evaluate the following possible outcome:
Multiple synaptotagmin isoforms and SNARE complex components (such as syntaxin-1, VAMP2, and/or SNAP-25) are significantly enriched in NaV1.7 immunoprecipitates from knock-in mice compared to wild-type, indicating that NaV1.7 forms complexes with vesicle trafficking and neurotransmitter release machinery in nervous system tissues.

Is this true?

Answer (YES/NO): NO